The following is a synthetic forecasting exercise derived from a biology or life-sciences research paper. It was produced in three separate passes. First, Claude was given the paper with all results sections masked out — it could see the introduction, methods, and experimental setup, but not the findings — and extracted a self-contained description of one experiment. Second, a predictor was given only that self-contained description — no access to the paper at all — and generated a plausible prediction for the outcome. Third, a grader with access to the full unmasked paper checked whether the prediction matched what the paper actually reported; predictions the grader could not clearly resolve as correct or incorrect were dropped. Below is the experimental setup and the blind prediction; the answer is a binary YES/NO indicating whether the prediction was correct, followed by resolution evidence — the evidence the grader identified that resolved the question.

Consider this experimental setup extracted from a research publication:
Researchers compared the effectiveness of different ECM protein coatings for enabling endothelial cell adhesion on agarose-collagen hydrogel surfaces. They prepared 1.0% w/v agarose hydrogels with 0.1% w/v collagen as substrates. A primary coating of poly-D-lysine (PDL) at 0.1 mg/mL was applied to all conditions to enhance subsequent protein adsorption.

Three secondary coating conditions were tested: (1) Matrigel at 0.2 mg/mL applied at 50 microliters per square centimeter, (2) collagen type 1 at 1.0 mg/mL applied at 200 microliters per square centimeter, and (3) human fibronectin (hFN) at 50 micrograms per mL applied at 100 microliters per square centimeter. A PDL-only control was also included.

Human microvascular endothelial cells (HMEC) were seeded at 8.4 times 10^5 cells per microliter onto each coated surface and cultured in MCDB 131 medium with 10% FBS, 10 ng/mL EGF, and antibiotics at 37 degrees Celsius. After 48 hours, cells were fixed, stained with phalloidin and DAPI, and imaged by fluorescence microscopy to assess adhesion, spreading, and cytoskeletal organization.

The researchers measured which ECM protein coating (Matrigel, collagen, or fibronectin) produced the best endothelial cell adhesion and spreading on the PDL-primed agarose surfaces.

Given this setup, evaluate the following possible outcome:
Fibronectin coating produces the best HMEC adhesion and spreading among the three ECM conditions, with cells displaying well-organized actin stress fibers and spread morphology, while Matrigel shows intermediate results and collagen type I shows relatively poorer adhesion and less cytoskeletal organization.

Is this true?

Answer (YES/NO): NO